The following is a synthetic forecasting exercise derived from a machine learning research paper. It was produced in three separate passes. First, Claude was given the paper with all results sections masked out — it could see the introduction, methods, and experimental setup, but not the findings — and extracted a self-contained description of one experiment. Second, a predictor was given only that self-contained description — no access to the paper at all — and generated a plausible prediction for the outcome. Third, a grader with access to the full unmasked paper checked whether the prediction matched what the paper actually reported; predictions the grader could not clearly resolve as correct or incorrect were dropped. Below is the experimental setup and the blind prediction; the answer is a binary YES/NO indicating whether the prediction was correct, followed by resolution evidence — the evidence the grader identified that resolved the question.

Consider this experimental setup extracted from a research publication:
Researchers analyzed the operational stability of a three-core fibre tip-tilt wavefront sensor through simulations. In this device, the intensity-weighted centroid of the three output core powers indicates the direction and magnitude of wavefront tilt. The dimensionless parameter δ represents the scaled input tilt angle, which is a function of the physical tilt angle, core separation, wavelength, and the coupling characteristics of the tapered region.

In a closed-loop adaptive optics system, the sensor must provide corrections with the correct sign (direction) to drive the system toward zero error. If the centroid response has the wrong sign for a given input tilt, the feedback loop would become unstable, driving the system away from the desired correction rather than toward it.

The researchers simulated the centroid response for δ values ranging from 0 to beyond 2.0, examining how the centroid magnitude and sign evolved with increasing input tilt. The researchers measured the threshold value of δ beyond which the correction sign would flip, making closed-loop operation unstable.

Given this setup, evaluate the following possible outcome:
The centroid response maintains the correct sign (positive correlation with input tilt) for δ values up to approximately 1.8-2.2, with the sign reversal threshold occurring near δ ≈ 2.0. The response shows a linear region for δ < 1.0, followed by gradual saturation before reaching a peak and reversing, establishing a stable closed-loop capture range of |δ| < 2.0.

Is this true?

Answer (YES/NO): NO